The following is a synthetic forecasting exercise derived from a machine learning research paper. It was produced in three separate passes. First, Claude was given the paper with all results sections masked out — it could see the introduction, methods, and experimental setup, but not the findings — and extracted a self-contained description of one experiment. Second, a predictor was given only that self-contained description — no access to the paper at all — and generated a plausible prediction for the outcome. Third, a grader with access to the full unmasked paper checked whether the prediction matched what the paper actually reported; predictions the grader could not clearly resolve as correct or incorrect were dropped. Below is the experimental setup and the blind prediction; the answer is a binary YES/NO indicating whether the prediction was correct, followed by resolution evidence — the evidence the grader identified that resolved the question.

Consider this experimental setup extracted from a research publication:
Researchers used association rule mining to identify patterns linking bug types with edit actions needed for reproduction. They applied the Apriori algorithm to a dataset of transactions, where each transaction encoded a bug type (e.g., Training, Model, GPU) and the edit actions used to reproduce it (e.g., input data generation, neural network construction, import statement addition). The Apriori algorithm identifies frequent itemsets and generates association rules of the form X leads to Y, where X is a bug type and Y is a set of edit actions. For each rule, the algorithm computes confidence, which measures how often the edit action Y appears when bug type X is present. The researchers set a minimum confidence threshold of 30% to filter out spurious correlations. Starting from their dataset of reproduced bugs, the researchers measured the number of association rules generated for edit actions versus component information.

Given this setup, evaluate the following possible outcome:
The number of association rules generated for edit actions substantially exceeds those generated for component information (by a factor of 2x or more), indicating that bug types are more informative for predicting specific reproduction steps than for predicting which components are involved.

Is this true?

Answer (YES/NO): YES